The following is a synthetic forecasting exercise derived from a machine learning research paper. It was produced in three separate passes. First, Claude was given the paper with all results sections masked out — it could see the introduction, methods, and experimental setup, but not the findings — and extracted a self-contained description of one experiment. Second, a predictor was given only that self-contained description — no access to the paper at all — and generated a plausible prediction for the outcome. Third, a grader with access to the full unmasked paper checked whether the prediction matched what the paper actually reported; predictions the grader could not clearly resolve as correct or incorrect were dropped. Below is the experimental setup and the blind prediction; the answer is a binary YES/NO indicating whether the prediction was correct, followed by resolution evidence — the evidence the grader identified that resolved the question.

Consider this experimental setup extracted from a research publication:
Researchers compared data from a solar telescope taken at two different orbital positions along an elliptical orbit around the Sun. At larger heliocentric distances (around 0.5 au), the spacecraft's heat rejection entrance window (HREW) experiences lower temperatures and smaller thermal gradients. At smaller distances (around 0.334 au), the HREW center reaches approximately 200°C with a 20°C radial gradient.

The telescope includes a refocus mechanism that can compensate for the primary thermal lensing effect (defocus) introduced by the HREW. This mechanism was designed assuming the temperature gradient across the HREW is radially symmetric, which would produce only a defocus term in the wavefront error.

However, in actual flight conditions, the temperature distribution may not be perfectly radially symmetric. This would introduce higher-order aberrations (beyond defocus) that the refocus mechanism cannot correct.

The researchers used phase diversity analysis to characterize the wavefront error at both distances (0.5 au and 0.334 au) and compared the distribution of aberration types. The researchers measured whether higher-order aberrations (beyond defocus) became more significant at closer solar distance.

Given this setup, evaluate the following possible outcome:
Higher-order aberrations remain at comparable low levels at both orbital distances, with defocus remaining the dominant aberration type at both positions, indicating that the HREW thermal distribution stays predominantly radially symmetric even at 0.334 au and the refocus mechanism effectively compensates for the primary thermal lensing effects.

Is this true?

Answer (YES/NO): NO